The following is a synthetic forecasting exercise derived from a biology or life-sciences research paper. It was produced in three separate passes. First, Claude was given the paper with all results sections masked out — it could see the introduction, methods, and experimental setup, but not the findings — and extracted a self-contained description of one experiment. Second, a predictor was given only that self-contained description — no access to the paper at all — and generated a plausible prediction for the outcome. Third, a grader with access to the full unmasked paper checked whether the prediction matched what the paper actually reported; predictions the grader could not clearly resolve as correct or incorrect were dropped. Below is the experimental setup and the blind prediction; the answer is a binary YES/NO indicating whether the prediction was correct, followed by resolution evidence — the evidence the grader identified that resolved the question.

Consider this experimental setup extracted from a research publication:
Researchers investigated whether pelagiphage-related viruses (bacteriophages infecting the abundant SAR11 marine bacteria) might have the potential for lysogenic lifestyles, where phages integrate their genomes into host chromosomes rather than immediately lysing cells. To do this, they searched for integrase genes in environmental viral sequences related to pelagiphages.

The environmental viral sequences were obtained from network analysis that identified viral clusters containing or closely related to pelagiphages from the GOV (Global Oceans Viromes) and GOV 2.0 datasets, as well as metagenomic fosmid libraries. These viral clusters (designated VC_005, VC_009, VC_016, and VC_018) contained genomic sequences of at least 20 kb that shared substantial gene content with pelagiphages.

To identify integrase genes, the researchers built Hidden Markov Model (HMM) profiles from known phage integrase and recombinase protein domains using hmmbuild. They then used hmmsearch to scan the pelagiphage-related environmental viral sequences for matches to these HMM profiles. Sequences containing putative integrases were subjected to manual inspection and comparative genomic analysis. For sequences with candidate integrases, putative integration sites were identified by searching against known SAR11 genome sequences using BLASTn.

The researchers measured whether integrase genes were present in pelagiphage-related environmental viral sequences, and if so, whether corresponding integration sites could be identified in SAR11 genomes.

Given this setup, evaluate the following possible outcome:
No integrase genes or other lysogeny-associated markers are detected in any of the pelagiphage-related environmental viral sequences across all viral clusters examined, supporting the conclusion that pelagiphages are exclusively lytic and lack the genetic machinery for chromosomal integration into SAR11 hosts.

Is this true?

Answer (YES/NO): NO